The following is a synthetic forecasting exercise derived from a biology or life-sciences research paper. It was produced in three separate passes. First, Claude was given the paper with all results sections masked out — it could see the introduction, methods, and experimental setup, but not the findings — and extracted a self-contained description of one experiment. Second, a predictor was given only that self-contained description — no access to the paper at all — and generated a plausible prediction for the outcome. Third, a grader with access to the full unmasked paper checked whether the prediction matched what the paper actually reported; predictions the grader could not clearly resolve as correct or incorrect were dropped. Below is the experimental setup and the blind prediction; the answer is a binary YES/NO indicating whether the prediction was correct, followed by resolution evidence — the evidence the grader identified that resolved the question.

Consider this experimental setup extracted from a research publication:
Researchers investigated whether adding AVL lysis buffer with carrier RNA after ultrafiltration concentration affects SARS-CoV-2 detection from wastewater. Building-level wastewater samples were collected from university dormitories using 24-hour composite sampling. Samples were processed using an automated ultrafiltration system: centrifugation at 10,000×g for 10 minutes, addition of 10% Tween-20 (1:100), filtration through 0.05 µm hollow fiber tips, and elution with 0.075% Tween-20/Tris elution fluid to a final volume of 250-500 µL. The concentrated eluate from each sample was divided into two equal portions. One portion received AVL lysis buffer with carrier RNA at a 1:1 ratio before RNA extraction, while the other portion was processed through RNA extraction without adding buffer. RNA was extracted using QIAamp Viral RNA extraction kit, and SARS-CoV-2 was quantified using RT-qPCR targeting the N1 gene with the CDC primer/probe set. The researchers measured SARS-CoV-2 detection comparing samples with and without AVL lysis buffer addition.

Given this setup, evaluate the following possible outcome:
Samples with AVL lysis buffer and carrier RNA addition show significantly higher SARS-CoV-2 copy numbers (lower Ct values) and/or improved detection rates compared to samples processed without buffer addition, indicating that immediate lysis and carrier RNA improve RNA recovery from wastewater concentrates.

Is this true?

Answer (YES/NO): YES